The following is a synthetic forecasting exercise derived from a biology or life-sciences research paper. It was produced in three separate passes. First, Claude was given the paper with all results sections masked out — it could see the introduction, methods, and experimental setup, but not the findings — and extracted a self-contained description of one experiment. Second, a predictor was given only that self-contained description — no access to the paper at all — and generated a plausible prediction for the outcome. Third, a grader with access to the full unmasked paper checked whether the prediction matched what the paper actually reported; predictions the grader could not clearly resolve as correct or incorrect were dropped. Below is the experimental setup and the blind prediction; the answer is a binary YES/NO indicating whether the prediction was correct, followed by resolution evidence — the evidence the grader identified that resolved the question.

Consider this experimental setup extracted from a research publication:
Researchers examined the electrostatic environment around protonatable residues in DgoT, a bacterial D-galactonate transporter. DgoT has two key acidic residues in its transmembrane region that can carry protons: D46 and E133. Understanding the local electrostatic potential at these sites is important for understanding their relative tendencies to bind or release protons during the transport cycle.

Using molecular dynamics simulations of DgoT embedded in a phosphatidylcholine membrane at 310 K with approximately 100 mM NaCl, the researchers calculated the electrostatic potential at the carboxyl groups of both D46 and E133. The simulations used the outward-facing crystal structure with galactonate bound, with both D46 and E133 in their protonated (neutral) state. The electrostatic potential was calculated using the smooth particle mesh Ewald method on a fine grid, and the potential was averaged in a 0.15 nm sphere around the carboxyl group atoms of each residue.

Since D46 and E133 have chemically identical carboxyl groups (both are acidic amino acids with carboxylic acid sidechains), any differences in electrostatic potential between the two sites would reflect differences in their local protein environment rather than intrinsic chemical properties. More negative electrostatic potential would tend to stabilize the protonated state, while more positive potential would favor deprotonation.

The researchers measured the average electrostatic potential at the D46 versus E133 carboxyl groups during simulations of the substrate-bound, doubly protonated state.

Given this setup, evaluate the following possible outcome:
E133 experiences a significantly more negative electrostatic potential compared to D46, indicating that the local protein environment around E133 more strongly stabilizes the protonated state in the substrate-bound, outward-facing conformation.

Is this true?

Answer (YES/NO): NO